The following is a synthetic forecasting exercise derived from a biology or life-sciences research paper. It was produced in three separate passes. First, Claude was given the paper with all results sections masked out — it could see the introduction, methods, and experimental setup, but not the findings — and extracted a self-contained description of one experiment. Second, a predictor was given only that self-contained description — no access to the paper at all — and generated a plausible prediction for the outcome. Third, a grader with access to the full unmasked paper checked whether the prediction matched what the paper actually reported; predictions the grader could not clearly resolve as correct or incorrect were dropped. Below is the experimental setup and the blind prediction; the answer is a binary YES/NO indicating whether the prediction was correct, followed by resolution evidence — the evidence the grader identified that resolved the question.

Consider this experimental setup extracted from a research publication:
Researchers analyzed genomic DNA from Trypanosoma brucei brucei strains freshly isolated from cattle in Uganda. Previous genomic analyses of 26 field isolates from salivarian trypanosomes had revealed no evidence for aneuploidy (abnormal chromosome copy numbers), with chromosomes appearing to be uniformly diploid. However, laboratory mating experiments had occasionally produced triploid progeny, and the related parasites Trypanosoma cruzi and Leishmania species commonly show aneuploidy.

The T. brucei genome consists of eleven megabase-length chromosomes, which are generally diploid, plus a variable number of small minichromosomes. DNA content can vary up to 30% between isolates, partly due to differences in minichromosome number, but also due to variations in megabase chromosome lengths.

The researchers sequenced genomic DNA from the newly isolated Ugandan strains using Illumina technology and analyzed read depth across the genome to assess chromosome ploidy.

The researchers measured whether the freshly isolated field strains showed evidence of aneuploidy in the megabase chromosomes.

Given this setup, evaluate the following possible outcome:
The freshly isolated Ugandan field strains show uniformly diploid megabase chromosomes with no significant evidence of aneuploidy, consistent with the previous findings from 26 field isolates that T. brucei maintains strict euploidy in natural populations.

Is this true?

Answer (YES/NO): NO